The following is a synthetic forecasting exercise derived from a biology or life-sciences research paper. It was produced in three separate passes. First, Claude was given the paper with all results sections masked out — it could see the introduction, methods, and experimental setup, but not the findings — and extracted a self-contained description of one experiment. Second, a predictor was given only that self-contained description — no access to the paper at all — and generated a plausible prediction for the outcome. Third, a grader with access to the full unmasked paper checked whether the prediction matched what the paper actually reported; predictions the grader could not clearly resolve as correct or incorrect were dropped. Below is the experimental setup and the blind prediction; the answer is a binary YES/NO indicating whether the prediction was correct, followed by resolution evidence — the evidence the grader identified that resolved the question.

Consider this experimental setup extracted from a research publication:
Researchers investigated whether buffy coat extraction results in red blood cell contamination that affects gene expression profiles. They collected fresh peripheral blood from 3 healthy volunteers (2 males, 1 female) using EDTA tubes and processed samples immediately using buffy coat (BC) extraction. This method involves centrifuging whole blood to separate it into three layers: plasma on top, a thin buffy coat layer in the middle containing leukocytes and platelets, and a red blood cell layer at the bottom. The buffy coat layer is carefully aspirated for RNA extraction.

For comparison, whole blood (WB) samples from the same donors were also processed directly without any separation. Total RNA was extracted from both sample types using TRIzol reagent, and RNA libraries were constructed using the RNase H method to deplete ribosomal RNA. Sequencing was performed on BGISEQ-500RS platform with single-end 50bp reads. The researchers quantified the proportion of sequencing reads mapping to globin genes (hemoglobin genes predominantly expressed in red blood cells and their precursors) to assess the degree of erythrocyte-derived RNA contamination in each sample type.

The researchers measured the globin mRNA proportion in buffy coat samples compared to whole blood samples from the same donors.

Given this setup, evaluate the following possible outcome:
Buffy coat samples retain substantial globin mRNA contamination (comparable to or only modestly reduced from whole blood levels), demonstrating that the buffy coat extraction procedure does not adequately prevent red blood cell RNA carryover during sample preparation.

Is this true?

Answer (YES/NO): YES